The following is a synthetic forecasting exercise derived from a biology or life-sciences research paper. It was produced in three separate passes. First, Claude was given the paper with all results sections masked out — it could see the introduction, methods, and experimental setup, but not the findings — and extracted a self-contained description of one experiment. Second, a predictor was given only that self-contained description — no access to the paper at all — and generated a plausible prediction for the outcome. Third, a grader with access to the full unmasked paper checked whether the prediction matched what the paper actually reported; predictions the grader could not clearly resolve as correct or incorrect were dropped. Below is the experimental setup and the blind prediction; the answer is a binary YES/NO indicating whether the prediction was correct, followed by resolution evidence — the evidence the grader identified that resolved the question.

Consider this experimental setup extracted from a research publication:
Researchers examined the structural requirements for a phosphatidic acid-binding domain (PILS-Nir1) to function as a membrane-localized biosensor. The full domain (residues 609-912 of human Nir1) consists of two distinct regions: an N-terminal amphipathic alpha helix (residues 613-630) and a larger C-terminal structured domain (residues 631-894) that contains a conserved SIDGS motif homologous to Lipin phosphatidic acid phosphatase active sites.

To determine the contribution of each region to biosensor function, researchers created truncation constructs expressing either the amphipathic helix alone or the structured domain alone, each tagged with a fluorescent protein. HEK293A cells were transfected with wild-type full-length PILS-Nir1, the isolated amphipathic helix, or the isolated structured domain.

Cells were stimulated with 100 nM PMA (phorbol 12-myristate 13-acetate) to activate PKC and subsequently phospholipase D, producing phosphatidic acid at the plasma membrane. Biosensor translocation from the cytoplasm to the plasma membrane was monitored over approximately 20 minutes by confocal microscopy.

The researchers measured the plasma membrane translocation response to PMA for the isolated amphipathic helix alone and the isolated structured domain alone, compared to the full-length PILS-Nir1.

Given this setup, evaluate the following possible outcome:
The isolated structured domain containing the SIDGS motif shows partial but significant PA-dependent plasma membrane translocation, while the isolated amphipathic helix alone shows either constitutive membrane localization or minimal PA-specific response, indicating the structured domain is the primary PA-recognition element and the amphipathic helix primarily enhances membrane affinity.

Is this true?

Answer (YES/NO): NO